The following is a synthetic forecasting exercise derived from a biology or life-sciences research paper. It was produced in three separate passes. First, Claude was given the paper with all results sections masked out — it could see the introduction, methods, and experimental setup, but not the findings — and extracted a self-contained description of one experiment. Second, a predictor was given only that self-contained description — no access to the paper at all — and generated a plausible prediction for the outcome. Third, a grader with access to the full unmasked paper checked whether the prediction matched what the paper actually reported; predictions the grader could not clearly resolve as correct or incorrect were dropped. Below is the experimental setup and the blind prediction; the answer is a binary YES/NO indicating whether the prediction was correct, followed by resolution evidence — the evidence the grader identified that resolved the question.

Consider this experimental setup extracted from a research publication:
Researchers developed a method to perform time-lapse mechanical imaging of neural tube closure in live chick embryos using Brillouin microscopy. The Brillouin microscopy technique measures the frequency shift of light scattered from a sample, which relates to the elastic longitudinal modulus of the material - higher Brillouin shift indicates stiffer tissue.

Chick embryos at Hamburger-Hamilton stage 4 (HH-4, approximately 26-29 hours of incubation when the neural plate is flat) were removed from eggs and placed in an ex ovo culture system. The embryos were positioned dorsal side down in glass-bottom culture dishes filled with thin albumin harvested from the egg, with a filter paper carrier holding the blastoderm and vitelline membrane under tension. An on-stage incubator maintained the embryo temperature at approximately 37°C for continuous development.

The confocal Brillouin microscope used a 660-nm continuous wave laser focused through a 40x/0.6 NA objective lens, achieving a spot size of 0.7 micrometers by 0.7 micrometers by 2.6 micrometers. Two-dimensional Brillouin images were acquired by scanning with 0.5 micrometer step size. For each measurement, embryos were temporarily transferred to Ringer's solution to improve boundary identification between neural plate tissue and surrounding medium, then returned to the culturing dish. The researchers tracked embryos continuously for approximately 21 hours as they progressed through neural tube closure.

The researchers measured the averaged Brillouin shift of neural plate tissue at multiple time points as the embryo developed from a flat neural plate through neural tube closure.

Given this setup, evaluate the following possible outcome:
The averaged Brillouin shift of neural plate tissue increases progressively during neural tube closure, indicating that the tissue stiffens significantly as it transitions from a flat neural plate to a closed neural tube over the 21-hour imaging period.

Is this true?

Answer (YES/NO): YES